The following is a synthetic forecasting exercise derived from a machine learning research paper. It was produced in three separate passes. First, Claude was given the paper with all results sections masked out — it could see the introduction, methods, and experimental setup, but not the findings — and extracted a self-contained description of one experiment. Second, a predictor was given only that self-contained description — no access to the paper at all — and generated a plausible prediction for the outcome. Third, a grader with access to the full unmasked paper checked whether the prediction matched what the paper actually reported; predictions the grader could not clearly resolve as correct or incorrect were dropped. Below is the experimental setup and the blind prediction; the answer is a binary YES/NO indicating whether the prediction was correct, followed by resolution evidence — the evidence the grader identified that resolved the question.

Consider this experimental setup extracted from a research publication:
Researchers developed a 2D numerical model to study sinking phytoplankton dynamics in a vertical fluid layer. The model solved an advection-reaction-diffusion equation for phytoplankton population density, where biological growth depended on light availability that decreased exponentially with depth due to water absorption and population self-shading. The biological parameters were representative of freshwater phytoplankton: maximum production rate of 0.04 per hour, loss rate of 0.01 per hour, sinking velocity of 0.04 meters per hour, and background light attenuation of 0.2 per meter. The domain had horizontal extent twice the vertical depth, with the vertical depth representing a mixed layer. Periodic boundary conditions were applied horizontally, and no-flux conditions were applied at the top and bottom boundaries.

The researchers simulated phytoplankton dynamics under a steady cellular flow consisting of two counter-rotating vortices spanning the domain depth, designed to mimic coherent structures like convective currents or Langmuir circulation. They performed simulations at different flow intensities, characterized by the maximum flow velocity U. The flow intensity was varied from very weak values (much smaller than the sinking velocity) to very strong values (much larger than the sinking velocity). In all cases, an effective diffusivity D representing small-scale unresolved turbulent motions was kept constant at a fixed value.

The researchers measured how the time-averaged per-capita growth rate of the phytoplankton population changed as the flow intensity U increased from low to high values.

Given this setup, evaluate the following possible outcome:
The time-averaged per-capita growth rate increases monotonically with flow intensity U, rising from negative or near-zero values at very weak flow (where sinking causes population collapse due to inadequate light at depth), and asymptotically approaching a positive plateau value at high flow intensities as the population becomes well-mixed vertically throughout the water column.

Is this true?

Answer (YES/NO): NO